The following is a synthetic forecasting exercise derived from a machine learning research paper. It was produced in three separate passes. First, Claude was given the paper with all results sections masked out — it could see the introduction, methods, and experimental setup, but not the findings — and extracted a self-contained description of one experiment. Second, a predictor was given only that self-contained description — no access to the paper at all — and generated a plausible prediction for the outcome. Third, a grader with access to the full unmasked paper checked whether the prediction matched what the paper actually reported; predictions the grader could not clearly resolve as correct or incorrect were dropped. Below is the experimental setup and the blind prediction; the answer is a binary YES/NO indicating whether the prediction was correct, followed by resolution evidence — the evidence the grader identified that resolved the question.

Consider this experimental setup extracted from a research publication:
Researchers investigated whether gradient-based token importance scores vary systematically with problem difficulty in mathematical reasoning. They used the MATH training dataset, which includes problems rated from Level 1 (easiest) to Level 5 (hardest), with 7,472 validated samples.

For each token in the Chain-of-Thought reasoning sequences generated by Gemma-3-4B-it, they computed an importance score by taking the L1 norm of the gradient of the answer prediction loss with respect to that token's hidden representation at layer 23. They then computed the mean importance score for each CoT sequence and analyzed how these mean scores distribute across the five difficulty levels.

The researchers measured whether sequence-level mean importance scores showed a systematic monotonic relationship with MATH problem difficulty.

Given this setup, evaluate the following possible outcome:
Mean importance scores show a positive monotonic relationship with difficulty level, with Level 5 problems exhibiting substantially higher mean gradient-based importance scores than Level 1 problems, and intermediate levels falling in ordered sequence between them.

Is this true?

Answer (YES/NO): NO